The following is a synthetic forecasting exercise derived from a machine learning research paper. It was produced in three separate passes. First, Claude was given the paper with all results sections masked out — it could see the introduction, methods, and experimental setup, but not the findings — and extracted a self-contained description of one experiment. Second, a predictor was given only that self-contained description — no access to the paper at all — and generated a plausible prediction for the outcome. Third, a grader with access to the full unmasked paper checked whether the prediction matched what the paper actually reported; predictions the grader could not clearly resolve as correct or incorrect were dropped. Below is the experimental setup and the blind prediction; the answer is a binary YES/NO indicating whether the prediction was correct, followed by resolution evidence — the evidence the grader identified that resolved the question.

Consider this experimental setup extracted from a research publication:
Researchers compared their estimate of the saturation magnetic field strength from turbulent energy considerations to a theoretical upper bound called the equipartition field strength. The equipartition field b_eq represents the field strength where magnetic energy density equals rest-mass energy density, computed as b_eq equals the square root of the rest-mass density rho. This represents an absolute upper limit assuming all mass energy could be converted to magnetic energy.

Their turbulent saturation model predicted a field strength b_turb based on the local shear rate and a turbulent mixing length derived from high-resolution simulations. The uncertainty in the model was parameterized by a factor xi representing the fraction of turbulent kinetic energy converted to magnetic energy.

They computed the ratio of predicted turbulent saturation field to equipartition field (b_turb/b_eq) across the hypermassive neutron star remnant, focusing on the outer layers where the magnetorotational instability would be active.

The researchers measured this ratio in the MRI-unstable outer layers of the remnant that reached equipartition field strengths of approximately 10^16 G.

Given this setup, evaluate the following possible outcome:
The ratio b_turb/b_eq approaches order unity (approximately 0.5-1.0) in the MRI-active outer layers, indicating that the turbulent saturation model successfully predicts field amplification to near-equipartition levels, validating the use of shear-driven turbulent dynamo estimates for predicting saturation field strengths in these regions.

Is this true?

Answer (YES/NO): NO